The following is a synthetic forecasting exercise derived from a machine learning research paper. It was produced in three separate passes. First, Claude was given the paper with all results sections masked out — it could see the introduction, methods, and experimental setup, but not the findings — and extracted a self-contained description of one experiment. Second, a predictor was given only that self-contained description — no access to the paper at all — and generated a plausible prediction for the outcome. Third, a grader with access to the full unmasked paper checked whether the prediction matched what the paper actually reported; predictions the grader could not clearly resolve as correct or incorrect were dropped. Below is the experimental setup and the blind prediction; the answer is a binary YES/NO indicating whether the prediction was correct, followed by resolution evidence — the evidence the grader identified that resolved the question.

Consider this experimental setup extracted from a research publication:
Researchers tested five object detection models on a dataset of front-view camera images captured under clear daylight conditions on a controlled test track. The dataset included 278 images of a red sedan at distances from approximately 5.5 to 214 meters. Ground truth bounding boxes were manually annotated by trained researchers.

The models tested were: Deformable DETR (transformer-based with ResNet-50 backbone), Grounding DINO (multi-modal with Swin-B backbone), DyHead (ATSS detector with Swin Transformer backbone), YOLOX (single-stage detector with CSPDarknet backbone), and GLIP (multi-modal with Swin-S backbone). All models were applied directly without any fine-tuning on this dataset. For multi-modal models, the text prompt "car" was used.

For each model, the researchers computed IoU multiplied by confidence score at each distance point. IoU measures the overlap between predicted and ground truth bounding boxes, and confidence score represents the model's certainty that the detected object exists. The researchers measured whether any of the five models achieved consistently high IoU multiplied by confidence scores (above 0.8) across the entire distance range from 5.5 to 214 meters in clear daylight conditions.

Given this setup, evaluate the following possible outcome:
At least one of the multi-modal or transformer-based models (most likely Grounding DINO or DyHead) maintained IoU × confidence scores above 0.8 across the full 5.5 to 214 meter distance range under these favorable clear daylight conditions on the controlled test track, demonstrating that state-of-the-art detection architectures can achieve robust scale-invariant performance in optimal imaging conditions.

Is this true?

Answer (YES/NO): NO